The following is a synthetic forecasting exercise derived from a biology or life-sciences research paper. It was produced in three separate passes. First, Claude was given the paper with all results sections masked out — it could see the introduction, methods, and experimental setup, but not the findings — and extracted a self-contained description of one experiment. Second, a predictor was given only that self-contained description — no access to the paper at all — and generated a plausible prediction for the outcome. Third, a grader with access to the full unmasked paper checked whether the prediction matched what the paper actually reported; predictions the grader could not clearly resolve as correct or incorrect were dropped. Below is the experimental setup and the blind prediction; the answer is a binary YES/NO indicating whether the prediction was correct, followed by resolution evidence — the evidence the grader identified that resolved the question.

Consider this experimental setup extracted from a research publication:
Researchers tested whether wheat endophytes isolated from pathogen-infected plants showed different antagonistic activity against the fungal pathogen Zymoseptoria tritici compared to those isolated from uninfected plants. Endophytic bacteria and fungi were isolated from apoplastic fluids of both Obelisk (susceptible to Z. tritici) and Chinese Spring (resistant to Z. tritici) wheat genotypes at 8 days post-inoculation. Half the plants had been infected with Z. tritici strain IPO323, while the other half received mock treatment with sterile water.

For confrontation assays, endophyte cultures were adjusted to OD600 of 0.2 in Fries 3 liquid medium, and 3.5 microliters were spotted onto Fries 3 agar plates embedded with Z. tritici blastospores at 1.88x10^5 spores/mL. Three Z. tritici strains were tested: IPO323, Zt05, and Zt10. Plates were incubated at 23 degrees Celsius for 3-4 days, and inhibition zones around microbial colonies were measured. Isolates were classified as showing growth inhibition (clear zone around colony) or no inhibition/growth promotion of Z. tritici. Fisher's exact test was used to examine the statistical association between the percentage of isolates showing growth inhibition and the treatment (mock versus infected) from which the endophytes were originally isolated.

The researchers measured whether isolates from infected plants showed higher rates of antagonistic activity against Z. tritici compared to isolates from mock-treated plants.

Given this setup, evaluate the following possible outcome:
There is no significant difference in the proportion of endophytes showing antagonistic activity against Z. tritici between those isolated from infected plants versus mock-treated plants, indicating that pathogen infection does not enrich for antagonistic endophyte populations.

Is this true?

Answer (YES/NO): NO